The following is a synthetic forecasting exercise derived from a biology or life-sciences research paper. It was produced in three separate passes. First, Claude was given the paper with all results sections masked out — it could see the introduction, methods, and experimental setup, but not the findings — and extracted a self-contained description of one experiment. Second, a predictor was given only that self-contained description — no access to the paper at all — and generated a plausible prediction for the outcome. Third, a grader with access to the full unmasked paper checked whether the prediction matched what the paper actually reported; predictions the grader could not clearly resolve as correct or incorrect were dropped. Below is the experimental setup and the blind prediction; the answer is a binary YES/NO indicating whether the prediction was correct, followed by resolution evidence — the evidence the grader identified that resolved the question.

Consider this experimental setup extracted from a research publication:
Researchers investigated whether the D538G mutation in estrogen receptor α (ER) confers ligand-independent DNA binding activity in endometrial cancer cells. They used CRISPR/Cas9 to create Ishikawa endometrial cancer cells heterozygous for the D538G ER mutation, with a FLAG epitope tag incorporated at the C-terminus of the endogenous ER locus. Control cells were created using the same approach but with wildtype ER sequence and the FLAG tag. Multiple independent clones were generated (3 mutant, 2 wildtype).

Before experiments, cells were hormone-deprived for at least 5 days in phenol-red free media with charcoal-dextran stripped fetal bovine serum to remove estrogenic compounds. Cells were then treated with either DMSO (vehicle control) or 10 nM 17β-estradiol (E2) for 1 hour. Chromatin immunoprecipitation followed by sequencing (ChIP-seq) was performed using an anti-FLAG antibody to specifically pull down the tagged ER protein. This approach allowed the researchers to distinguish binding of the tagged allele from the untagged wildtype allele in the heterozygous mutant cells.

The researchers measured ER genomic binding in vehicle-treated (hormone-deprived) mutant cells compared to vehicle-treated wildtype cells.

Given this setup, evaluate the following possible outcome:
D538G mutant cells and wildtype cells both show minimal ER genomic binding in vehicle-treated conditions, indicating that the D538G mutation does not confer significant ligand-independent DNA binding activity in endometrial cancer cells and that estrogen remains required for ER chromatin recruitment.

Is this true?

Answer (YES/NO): NO